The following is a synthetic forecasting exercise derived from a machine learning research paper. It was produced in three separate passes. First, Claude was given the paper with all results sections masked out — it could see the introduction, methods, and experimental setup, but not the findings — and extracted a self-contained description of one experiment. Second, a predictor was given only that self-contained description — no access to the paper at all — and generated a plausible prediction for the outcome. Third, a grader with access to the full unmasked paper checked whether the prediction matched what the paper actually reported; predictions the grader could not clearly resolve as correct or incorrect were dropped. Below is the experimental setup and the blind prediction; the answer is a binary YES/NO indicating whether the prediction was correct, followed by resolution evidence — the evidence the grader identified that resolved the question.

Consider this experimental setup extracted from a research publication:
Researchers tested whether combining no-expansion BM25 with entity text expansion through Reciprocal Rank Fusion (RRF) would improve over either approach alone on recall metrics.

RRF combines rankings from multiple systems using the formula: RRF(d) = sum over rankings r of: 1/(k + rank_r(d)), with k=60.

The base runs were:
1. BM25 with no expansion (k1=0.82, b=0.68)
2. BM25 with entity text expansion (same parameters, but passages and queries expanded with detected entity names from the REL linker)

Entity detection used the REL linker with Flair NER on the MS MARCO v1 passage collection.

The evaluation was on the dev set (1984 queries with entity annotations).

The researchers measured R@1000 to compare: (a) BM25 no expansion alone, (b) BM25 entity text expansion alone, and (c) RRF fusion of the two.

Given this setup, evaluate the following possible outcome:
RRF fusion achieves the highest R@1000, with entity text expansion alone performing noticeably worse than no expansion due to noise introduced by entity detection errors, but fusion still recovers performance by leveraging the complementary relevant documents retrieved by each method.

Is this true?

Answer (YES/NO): NO